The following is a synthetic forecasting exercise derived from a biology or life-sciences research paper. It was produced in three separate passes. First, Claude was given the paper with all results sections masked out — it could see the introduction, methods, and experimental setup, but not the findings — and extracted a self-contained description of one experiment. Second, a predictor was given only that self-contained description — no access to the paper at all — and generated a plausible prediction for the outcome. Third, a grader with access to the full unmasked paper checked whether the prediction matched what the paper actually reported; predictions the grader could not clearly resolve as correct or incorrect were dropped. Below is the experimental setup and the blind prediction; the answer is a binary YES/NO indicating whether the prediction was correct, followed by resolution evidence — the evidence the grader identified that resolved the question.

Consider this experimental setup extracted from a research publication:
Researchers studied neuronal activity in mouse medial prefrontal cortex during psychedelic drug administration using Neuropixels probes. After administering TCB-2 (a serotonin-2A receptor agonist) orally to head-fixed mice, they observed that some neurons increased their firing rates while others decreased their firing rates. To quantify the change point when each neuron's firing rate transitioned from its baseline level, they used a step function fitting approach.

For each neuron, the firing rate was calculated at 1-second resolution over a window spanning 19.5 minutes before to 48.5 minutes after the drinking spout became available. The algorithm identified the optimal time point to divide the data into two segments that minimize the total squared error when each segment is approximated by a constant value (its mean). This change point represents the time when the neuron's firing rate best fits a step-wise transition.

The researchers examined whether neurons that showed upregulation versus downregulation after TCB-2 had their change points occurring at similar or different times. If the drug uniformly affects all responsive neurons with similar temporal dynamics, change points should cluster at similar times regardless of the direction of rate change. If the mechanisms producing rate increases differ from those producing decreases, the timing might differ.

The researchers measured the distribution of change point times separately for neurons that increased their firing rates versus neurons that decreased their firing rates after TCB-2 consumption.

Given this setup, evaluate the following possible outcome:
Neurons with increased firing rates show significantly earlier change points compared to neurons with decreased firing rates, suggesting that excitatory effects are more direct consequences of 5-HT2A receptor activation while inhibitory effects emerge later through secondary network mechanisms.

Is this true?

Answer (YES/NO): NO